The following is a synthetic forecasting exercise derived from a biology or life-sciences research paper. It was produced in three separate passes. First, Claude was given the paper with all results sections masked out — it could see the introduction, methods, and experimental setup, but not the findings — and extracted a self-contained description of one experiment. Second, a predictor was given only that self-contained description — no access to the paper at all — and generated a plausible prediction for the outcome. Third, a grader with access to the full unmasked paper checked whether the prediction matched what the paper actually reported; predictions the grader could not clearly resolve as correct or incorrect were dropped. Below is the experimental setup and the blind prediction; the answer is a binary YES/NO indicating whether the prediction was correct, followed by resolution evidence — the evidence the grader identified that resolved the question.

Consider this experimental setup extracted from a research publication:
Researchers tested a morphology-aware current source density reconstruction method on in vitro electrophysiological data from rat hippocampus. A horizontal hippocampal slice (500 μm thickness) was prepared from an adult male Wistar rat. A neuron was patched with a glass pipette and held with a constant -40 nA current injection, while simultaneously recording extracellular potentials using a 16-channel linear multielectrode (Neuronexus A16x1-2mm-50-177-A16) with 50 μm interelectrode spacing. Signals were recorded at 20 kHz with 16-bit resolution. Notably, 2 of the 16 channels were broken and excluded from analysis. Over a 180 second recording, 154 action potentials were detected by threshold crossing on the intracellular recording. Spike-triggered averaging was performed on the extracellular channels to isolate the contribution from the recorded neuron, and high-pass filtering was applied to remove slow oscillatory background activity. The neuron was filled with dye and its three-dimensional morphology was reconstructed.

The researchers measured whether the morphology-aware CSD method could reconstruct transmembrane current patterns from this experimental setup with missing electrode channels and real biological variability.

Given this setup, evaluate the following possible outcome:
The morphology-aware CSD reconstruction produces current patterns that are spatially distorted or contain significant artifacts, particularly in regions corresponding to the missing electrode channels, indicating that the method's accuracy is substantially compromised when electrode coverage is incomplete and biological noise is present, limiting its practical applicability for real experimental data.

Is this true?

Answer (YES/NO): NO